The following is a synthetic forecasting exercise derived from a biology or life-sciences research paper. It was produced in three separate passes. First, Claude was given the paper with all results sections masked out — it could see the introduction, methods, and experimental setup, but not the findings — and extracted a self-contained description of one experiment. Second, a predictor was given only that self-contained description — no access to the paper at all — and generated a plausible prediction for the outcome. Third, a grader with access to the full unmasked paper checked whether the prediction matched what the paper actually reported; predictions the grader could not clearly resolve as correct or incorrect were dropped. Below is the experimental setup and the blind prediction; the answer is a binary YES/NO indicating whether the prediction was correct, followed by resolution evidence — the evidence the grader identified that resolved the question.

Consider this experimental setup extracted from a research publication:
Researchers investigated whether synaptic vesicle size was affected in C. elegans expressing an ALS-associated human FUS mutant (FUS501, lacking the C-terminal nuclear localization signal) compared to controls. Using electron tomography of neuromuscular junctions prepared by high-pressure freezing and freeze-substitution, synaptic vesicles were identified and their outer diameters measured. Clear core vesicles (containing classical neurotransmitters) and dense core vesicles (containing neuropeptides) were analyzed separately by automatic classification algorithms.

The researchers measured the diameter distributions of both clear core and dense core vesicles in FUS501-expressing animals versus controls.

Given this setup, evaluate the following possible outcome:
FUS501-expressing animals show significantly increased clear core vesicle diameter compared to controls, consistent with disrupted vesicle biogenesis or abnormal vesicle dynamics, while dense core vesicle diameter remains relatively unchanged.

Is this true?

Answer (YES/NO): NO